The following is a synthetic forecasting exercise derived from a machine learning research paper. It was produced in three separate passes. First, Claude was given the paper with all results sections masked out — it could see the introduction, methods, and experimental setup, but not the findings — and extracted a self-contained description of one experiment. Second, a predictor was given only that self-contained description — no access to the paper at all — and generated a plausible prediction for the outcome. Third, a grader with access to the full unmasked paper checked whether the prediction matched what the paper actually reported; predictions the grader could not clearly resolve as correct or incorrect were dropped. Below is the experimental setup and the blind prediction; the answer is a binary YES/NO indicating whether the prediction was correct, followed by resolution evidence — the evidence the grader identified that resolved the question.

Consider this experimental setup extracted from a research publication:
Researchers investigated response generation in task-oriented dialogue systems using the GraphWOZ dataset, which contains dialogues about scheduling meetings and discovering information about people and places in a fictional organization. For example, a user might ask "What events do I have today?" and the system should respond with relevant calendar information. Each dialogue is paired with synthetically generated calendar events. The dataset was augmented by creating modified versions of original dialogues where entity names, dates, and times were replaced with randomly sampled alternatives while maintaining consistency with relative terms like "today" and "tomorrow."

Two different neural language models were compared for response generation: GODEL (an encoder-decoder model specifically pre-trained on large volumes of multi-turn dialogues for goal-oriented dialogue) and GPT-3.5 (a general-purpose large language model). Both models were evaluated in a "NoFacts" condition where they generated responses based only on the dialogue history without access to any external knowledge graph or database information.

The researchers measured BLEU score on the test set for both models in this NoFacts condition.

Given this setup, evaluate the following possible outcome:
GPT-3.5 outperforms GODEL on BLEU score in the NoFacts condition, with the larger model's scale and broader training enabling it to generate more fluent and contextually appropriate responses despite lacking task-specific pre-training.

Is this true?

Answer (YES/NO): NO